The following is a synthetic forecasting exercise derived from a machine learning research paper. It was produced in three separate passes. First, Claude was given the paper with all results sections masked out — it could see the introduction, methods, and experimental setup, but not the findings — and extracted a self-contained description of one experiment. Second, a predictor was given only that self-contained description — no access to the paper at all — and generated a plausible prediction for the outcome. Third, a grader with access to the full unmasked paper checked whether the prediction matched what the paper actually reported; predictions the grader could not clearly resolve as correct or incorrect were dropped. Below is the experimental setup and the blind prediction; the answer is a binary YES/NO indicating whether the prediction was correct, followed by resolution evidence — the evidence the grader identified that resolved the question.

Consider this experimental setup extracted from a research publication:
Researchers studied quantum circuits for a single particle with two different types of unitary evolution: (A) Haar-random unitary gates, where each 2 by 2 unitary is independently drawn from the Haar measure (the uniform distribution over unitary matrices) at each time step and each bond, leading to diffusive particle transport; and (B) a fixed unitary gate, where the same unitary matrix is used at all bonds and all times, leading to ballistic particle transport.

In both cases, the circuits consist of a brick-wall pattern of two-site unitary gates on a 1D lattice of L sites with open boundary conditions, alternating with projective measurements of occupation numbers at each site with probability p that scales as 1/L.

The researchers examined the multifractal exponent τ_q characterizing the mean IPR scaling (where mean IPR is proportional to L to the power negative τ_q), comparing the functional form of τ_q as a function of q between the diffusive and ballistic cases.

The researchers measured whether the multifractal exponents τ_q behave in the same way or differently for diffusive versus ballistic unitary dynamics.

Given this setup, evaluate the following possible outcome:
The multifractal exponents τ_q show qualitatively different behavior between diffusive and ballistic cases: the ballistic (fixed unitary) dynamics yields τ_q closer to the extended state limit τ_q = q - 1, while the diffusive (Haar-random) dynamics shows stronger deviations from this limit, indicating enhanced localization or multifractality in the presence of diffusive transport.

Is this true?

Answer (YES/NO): YES